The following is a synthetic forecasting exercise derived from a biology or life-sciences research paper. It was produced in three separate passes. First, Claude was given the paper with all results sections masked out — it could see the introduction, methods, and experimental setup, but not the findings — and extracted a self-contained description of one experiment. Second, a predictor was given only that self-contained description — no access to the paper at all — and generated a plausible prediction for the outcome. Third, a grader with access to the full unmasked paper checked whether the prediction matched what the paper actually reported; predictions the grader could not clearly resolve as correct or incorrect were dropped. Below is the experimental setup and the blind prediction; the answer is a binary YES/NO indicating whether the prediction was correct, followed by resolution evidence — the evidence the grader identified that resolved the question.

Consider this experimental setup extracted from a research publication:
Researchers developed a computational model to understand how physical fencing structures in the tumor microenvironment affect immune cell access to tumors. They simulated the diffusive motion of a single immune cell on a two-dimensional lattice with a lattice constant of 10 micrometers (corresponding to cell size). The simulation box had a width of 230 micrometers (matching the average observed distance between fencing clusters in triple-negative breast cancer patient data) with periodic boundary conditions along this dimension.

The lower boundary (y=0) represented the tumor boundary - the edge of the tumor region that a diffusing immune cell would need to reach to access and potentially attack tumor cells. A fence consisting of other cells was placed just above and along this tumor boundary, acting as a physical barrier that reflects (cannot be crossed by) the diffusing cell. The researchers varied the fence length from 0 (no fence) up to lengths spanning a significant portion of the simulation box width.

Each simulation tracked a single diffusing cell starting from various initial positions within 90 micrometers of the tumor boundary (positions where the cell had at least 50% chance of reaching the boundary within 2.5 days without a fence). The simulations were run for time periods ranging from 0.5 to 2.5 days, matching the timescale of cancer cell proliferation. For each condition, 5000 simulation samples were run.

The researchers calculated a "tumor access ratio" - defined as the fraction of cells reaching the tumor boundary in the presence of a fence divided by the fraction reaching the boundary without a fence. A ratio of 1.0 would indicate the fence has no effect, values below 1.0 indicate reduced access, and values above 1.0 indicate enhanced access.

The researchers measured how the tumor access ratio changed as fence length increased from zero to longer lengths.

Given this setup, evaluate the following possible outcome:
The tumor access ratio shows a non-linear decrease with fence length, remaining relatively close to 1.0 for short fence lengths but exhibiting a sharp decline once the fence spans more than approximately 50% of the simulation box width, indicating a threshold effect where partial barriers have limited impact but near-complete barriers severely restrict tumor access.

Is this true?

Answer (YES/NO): NO